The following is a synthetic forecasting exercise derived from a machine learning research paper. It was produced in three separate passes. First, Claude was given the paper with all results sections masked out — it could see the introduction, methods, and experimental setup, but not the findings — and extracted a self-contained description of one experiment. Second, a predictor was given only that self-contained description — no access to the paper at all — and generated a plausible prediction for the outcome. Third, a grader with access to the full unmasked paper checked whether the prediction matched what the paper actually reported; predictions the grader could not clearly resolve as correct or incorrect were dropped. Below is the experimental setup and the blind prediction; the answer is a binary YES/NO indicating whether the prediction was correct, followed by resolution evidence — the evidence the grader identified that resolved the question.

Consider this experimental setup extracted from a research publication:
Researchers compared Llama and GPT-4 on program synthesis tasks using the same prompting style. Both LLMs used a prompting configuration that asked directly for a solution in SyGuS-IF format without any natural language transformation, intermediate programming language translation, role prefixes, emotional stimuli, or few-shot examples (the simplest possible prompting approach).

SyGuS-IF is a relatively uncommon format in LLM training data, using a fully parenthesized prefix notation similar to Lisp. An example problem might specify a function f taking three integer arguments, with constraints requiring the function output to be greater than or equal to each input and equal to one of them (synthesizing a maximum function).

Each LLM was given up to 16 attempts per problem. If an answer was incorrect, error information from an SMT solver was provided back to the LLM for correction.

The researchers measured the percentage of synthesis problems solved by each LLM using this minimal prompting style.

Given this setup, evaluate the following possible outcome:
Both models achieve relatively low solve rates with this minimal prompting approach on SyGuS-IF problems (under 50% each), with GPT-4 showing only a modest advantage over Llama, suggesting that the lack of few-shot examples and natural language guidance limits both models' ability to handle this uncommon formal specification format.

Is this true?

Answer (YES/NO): NO